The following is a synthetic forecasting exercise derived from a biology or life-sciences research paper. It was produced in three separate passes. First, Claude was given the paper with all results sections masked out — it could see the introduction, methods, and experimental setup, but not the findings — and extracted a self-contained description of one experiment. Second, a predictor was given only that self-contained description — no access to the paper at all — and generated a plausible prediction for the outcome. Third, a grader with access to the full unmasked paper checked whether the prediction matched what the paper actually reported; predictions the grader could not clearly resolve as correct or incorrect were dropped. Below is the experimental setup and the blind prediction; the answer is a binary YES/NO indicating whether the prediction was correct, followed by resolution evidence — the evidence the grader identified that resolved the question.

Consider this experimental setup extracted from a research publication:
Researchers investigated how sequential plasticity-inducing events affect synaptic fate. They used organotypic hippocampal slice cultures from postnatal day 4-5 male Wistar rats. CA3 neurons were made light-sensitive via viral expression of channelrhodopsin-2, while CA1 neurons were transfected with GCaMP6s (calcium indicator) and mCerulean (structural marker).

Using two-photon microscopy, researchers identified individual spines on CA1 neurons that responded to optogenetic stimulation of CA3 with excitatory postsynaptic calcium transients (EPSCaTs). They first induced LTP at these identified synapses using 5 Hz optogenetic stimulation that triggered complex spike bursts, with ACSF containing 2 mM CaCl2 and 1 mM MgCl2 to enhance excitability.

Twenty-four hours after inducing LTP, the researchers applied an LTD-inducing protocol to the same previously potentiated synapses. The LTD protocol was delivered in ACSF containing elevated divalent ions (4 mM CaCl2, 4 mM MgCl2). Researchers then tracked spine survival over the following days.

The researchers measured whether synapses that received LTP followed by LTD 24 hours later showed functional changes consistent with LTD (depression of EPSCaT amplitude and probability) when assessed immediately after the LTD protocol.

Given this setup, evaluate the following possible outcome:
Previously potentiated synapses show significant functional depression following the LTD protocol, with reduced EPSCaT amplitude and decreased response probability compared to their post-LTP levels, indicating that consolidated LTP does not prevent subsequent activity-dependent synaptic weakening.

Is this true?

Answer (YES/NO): NO